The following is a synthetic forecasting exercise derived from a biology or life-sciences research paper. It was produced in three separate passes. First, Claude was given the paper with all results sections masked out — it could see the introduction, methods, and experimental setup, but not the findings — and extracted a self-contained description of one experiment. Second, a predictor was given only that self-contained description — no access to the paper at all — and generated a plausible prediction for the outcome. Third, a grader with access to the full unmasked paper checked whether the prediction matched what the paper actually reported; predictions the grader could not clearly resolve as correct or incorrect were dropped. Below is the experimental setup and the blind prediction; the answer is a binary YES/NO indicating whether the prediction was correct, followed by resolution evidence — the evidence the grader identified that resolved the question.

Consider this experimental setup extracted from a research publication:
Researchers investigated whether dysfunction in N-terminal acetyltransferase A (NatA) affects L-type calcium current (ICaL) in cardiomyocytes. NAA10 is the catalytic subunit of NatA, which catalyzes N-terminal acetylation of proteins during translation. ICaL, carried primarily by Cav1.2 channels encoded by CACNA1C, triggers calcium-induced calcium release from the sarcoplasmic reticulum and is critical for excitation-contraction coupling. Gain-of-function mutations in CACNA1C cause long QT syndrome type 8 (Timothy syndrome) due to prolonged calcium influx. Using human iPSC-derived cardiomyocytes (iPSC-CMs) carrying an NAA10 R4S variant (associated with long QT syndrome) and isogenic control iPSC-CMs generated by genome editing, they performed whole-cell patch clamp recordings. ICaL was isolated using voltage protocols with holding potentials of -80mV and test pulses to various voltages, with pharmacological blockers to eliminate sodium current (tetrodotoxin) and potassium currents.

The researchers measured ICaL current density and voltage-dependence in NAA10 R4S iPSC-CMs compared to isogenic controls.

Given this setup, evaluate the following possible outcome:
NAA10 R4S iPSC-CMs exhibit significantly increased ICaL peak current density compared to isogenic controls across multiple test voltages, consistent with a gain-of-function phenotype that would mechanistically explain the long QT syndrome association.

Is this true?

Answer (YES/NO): NO